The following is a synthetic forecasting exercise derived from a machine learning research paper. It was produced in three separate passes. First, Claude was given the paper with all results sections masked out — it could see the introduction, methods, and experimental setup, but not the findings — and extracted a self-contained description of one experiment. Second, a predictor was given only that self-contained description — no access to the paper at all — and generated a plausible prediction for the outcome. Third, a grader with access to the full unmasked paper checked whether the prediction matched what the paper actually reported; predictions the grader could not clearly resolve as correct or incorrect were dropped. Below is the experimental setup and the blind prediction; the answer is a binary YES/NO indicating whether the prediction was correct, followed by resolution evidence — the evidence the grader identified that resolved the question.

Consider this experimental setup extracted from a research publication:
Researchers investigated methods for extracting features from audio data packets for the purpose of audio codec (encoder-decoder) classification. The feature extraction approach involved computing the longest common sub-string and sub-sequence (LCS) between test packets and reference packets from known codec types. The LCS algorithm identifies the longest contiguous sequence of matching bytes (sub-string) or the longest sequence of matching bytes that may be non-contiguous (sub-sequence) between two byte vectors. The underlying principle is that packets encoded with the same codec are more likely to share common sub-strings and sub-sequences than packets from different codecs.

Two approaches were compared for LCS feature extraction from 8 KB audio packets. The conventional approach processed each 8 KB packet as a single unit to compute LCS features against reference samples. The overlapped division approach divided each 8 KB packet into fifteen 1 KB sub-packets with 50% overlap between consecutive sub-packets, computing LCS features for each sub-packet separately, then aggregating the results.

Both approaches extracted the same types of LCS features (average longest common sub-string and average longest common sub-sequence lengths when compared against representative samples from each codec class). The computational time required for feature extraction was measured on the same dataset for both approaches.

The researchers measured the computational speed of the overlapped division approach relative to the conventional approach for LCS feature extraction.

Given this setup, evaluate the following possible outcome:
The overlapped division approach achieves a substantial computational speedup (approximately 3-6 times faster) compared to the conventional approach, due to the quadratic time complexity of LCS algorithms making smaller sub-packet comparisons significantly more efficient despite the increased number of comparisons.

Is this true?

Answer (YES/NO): NO